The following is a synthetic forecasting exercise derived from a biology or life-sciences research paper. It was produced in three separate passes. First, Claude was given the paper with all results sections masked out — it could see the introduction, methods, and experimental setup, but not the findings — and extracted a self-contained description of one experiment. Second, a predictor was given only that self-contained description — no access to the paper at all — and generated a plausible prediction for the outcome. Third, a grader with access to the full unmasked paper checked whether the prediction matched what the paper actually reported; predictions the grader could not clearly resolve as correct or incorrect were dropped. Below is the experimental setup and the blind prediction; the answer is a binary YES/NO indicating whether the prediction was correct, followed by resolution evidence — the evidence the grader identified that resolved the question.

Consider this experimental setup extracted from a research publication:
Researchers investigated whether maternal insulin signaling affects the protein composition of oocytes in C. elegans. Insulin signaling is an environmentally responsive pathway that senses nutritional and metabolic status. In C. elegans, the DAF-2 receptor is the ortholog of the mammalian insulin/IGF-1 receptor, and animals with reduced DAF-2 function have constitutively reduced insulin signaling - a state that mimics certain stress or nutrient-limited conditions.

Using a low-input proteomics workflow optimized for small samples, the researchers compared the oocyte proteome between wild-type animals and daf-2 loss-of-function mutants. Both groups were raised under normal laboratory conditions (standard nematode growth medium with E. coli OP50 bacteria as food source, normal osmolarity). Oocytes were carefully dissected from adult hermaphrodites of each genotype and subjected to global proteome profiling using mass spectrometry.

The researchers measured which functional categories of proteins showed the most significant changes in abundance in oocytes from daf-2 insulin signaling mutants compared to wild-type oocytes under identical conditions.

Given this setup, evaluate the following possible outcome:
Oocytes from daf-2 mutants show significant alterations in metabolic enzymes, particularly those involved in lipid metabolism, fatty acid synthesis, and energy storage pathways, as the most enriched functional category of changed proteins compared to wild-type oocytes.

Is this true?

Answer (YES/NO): NO